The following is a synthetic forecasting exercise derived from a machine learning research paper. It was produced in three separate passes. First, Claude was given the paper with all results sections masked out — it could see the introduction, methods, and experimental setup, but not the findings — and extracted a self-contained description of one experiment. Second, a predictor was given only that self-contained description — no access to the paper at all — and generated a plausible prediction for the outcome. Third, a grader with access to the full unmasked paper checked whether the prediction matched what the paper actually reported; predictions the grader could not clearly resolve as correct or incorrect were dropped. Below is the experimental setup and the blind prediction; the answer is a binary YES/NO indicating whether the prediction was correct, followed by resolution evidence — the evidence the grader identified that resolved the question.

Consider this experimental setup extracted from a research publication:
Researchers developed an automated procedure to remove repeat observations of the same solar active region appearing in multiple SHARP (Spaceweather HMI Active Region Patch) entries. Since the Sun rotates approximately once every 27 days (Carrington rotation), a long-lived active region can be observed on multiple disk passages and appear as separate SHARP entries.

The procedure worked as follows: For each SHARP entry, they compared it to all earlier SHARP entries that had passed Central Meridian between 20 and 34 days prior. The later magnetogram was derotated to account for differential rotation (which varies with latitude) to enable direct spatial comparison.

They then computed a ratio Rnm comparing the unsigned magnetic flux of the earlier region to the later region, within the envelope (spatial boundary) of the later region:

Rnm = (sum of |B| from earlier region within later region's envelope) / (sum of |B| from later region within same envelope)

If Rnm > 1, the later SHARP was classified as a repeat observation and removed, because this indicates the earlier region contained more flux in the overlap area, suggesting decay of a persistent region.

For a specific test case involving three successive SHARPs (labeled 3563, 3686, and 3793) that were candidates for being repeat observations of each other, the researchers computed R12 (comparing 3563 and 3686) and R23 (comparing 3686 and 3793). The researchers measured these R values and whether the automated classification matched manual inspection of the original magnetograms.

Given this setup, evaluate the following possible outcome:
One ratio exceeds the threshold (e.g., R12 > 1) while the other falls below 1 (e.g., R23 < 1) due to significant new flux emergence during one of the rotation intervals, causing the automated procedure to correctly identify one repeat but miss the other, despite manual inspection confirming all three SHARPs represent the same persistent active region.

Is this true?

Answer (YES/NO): NO